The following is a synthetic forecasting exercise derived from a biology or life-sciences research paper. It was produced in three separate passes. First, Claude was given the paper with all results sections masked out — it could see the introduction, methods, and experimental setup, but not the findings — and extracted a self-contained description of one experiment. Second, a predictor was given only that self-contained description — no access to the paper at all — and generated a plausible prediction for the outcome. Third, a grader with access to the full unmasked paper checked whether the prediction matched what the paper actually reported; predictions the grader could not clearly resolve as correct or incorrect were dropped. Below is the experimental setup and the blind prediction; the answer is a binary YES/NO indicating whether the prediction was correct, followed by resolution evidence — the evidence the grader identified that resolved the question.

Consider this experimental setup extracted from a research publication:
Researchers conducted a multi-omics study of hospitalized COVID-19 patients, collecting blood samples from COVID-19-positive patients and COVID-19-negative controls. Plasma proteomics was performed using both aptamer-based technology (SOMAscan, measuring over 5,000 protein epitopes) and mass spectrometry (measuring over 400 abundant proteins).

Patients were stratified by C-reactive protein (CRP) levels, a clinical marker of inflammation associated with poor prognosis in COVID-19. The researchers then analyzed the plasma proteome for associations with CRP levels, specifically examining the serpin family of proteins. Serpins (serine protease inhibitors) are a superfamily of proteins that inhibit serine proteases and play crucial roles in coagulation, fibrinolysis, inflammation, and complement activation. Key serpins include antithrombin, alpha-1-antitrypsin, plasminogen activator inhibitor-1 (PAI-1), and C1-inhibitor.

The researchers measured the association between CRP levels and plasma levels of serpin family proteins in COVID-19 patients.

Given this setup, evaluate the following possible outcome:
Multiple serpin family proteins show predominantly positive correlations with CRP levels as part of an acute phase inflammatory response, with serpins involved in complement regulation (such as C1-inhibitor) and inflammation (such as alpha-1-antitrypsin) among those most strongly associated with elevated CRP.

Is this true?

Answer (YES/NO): NO